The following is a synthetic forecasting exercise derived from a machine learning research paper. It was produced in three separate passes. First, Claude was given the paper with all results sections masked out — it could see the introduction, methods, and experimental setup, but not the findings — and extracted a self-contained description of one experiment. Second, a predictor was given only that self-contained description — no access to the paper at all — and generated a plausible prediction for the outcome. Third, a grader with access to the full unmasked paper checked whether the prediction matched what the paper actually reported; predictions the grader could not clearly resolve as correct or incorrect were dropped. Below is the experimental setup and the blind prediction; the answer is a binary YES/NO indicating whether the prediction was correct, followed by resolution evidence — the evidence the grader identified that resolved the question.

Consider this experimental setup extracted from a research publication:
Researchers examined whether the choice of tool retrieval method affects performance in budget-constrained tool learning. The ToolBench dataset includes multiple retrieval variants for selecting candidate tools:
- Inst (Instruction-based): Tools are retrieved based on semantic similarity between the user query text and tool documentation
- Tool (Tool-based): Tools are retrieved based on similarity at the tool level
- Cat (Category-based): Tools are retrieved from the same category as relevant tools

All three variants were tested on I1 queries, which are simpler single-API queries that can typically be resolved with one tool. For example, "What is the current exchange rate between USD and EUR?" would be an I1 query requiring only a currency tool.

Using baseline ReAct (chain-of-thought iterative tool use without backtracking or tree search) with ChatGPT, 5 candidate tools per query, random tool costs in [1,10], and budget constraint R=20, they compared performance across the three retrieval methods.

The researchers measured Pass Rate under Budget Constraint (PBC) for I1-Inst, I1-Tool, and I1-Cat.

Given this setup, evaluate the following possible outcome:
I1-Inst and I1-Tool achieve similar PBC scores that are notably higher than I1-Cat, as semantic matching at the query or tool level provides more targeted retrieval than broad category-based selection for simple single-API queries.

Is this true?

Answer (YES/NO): NO